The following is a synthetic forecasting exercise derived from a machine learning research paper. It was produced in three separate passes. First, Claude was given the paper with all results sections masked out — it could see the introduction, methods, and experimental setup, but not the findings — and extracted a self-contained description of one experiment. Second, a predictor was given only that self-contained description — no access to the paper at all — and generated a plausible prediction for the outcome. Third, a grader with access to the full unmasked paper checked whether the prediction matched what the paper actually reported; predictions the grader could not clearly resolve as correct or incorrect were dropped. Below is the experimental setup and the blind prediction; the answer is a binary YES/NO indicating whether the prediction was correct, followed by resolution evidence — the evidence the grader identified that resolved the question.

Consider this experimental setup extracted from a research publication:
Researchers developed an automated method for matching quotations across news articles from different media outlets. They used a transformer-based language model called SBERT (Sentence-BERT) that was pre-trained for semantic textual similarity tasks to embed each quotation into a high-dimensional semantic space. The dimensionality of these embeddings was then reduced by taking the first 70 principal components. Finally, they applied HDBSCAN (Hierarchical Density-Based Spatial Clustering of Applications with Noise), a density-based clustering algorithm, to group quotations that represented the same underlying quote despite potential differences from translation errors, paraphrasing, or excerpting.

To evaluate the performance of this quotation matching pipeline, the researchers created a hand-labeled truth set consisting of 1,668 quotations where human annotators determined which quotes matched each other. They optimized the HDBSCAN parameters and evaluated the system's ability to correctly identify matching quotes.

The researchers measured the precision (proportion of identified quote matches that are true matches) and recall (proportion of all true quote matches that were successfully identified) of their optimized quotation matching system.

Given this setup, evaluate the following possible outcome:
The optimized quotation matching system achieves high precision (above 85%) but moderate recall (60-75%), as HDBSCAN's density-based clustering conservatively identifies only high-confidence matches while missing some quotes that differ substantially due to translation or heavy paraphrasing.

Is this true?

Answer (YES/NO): NO